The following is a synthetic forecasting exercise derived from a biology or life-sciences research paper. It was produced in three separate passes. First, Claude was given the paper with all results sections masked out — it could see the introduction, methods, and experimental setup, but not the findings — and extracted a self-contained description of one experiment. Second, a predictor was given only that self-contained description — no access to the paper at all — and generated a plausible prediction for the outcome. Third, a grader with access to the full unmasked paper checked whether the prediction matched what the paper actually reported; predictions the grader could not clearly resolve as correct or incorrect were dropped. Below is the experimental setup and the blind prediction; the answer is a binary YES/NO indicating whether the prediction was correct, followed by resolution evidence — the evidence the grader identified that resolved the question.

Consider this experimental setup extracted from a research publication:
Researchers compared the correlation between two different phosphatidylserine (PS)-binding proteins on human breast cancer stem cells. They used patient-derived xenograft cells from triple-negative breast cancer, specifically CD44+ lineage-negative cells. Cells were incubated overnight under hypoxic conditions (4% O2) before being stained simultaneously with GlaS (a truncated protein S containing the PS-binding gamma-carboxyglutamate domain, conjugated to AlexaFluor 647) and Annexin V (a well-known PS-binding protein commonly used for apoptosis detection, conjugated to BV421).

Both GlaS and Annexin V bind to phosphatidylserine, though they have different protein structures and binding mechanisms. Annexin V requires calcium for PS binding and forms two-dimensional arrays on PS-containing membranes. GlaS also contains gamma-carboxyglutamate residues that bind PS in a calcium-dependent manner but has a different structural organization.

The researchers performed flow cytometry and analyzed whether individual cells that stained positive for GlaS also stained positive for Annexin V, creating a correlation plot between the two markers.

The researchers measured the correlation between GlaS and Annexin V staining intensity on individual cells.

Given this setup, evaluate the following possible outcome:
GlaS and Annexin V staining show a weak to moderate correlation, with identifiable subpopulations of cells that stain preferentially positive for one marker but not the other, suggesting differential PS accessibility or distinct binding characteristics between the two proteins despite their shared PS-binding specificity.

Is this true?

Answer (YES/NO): YES